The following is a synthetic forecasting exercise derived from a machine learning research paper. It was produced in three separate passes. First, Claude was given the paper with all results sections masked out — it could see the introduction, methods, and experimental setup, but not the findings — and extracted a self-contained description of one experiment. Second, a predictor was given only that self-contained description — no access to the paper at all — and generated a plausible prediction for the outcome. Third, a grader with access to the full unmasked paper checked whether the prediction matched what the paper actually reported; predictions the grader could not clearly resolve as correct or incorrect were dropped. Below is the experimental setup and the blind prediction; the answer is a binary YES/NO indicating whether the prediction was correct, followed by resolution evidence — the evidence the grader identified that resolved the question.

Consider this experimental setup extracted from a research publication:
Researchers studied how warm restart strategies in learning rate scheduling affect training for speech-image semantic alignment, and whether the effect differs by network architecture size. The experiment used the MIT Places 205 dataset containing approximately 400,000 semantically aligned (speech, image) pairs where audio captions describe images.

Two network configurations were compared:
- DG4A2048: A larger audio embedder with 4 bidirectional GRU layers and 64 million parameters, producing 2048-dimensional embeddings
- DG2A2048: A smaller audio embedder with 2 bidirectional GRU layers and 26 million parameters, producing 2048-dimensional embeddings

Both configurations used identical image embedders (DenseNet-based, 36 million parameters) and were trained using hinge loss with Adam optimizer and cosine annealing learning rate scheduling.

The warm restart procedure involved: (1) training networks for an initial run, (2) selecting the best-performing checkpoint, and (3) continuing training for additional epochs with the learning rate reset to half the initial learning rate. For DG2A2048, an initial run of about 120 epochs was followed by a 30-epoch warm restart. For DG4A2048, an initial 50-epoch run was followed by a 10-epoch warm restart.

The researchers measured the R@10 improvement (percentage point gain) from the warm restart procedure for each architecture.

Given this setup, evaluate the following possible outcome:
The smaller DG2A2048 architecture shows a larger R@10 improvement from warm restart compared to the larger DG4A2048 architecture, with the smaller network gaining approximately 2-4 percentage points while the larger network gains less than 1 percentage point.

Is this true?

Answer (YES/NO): NO